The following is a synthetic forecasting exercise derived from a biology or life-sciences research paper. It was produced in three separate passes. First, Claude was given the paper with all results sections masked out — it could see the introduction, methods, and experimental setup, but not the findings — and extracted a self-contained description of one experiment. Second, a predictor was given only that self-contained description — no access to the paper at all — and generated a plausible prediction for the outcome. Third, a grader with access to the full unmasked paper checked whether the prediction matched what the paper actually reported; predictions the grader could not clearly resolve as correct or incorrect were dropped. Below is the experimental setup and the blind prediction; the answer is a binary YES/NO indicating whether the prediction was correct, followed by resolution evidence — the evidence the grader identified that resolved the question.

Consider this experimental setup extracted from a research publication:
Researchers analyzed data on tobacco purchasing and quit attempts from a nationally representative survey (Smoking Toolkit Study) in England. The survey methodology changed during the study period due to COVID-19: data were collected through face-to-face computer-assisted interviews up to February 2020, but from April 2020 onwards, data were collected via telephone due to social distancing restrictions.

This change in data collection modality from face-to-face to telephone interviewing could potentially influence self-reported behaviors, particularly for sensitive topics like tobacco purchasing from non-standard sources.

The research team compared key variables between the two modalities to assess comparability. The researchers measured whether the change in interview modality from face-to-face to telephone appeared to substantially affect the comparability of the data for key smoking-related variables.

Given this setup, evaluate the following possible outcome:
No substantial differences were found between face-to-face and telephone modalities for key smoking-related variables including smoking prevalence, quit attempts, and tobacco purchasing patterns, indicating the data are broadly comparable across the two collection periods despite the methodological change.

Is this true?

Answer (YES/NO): YES